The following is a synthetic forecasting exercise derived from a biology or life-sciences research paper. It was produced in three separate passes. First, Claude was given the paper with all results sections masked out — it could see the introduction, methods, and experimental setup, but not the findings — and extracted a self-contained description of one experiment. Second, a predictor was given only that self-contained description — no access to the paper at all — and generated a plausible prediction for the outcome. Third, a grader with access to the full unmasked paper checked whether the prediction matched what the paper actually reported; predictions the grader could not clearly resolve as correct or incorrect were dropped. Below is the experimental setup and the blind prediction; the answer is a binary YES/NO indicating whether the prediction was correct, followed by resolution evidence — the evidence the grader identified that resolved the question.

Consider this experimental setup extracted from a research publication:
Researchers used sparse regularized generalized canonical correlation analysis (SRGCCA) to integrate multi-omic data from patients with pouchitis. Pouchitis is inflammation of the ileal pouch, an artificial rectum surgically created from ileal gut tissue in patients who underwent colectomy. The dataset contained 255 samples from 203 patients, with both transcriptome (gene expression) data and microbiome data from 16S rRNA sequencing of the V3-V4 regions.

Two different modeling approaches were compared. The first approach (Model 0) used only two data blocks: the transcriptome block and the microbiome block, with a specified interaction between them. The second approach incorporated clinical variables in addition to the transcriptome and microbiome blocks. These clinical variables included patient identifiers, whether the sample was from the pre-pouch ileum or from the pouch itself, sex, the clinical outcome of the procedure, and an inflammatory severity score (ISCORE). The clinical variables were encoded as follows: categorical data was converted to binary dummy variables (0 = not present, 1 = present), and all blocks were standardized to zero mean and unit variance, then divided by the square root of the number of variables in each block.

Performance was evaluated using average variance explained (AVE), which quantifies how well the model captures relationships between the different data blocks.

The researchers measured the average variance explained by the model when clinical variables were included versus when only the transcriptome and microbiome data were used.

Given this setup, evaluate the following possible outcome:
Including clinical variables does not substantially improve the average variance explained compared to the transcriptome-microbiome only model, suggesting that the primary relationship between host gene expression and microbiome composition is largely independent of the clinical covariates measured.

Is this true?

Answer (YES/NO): NO